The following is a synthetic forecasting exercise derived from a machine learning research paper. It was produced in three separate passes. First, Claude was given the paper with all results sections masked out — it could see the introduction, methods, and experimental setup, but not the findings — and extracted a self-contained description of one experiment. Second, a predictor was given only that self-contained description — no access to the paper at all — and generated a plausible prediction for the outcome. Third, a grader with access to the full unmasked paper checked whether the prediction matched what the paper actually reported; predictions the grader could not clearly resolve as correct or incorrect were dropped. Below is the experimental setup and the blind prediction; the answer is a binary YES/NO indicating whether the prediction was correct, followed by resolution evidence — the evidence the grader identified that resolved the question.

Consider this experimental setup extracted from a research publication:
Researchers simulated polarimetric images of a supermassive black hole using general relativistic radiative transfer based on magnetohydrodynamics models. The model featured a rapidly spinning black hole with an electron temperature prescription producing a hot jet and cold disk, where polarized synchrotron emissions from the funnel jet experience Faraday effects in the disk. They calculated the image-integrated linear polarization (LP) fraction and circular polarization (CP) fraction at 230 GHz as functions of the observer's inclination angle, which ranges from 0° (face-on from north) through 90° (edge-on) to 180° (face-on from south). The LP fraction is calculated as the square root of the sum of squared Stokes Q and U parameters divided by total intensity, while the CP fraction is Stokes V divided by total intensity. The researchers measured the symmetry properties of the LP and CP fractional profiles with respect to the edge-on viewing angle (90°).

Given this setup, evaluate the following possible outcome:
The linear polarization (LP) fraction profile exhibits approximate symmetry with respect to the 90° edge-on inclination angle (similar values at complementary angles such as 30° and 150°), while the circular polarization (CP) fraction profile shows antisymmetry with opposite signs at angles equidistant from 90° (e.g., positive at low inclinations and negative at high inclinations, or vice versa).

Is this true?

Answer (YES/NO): YES